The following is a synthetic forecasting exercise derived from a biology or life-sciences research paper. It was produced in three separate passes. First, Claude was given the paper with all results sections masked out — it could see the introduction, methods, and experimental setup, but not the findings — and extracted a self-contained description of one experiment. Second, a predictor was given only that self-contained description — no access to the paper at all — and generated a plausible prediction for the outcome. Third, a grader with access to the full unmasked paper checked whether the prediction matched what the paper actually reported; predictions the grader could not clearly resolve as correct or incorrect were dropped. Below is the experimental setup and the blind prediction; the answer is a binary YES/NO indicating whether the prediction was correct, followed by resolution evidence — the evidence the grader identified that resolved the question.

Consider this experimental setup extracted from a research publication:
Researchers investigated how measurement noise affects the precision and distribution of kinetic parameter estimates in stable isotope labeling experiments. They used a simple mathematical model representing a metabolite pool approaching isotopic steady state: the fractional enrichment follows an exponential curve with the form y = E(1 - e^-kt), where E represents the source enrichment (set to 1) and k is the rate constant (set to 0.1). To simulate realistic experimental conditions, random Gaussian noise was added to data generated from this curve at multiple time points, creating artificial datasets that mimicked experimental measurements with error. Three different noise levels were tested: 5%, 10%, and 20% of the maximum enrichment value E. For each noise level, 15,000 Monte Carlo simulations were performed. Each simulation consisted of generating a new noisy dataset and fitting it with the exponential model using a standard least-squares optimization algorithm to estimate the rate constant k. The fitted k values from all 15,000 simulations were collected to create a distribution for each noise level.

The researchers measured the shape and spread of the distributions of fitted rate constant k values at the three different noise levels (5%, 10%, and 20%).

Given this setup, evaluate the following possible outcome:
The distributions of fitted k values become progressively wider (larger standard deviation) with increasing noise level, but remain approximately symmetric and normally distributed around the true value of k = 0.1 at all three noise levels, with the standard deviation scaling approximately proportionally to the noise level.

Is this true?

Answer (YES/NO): NO